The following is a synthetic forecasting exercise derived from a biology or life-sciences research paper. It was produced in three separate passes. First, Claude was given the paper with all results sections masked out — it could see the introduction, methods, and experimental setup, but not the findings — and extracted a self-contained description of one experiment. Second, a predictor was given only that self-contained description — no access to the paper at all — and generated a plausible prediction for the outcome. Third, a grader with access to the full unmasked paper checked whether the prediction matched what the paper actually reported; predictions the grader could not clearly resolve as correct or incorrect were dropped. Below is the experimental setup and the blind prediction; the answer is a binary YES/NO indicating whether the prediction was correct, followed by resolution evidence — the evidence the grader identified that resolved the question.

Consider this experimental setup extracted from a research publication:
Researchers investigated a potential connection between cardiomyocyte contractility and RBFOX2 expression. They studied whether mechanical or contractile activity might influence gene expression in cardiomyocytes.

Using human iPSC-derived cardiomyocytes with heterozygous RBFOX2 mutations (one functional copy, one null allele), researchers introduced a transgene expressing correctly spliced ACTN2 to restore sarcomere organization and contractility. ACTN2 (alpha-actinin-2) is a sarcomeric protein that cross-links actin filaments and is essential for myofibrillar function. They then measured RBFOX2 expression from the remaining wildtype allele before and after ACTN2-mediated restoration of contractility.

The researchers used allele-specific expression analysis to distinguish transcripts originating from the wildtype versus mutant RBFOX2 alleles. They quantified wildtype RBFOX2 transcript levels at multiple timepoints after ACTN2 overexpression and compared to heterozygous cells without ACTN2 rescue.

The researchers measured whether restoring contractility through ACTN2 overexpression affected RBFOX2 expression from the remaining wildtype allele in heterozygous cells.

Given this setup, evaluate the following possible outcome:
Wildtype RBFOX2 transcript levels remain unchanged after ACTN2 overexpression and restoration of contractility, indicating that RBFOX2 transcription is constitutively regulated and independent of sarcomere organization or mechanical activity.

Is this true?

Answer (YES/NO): NO